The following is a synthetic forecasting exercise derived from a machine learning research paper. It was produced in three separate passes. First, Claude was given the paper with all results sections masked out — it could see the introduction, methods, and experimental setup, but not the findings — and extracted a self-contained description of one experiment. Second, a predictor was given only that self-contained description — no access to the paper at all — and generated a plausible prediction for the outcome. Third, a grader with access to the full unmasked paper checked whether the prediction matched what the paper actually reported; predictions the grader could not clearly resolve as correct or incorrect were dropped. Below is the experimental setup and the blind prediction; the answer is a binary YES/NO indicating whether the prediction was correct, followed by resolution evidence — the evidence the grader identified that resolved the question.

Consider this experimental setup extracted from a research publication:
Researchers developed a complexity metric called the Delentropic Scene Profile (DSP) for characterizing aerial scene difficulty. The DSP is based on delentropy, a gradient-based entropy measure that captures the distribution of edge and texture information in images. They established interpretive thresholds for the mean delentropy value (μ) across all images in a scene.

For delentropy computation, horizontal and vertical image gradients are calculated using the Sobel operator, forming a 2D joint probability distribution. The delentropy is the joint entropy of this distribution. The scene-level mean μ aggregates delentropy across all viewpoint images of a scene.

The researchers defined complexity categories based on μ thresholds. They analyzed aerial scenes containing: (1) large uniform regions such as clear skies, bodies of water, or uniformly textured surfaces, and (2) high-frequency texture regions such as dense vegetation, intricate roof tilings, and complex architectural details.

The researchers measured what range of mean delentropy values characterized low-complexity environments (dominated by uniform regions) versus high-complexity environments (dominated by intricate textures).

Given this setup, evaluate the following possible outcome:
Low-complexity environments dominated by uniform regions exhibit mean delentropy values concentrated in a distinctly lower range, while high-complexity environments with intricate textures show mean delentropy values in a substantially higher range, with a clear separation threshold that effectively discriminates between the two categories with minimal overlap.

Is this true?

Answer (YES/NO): NO